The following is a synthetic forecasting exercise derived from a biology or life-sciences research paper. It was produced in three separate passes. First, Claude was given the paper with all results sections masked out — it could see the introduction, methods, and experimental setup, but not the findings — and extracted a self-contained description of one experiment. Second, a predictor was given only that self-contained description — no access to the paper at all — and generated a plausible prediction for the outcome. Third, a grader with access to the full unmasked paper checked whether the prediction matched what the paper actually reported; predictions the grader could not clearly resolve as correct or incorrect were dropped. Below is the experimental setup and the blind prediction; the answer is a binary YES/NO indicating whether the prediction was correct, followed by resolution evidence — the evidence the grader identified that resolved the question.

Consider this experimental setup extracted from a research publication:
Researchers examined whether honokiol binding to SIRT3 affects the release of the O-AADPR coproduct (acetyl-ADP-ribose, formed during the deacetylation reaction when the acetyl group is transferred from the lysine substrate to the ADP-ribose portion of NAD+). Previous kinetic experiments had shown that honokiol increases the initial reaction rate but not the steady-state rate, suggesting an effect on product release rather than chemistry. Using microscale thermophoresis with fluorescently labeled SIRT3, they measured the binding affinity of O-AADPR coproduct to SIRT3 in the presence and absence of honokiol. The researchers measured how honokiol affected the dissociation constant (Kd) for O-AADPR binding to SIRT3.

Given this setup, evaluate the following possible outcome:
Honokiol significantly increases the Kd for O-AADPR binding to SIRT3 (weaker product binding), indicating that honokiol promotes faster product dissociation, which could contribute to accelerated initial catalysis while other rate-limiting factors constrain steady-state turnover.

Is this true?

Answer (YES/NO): NO